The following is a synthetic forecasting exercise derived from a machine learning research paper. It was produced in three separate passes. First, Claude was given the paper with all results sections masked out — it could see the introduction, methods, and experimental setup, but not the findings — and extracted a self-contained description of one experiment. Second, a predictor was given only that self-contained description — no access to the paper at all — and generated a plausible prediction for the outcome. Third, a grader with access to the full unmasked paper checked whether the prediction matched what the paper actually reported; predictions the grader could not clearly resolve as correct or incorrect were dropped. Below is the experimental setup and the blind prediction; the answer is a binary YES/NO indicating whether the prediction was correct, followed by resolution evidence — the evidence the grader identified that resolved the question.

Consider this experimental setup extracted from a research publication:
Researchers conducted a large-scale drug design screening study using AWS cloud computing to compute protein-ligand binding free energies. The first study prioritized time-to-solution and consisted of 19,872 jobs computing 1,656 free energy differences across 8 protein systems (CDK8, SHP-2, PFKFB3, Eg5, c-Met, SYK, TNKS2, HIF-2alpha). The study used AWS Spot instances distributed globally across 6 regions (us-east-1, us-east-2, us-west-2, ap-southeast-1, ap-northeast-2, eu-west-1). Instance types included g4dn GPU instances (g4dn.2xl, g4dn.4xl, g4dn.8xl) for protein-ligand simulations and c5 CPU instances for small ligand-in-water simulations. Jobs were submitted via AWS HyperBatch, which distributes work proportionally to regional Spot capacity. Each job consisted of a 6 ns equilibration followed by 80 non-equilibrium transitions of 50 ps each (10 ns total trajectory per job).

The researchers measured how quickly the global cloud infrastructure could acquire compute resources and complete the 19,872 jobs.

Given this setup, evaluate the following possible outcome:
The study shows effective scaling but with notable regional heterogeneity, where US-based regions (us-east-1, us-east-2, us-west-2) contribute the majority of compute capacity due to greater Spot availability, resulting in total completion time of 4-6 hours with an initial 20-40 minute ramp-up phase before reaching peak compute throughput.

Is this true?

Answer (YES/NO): NO